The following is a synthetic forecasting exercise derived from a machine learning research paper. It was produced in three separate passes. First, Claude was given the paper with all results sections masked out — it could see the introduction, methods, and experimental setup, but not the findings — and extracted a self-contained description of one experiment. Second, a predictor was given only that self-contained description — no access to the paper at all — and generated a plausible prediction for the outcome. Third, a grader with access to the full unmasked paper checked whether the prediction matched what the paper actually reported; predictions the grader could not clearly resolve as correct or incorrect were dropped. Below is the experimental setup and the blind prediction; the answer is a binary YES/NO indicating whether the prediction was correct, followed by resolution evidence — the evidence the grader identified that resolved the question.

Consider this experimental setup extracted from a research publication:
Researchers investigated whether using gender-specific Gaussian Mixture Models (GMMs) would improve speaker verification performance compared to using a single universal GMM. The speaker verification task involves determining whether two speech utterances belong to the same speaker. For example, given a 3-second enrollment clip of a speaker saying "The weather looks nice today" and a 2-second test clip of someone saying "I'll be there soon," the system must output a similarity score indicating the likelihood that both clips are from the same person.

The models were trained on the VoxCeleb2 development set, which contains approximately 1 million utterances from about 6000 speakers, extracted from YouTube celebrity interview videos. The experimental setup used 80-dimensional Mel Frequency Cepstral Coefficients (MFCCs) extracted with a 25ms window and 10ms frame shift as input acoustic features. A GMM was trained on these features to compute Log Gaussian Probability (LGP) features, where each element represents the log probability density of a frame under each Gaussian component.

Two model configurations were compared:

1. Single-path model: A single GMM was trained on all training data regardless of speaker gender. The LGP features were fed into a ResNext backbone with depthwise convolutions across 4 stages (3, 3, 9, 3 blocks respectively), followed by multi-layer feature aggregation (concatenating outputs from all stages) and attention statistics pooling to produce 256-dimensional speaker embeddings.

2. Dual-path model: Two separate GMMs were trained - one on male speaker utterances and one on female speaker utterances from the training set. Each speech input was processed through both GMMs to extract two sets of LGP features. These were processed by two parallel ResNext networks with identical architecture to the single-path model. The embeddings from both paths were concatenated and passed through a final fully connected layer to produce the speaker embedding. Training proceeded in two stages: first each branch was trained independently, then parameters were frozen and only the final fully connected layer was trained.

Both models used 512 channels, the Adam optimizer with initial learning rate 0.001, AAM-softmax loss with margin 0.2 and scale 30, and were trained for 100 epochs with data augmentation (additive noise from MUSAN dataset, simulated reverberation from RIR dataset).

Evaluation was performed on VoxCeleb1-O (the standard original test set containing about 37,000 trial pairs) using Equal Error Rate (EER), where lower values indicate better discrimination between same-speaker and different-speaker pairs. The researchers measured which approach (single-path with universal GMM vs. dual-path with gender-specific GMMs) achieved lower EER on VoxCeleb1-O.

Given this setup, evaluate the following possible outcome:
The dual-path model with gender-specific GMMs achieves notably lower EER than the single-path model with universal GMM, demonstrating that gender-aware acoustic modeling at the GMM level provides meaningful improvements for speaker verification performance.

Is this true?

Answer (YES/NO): YES